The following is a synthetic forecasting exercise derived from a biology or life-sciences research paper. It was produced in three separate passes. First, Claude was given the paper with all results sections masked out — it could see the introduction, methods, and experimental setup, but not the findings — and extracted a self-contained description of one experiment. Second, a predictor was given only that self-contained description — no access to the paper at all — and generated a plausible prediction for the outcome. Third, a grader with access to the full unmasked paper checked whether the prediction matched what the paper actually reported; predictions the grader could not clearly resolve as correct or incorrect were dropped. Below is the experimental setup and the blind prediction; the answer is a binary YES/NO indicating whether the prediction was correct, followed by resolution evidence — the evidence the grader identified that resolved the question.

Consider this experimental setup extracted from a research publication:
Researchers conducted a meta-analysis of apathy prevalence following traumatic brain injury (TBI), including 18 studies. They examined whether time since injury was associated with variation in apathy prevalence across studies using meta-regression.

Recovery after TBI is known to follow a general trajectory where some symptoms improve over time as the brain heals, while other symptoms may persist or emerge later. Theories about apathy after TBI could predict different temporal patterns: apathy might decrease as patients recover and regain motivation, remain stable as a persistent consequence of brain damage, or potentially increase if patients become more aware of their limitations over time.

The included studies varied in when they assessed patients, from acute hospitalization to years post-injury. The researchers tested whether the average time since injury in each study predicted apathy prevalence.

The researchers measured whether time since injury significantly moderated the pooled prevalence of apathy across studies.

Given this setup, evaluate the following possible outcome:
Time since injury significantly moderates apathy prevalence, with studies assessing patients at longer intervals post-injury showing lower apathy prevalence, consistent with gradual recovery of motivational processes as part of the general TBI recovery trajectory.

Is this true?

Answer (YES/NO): NO